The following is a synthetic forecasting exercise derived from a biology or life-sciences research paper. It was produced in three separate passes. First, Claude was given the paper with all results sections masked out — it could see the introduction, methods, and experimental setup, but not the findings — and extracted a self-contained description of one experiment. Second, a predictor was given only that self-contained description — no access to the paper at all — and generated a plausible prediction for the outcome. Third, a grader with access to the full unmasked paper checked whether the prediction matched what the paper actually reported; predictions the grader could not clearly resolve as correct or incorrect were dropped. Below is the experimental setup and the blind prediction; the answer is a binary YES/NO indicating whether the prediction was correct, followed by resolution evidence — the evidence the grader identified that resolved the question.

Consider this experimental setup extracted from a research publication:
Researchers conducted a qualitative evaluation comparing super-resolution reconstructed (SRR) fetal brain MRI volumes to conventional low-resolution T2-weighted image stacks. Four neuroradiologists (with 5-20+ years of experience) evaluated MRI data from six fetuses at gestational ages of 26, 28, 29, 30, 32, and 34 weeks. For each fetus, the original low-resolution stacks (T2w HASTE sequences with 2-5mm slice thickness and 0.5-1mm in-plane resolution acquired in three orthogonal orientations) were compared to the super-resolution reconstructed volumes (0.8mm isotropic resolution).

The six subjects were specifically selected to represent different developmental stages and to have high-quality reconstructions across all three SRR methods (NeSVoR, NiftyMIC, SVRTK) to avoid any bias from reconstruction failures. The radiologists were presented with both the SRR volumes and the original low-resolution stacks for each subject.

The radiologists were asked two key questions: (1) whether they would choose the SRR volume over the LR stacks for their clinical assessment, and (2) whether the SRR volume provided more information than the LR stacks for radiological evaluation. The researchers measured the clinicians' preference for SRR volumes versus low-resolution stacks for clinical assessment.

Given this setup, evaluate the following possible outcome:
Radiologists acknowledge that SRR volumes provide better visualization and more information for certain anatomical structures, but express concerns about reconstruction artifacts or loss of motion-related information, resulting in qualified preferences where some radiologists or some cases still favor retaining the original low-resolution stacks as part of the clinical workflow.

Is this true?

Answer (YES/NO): YES